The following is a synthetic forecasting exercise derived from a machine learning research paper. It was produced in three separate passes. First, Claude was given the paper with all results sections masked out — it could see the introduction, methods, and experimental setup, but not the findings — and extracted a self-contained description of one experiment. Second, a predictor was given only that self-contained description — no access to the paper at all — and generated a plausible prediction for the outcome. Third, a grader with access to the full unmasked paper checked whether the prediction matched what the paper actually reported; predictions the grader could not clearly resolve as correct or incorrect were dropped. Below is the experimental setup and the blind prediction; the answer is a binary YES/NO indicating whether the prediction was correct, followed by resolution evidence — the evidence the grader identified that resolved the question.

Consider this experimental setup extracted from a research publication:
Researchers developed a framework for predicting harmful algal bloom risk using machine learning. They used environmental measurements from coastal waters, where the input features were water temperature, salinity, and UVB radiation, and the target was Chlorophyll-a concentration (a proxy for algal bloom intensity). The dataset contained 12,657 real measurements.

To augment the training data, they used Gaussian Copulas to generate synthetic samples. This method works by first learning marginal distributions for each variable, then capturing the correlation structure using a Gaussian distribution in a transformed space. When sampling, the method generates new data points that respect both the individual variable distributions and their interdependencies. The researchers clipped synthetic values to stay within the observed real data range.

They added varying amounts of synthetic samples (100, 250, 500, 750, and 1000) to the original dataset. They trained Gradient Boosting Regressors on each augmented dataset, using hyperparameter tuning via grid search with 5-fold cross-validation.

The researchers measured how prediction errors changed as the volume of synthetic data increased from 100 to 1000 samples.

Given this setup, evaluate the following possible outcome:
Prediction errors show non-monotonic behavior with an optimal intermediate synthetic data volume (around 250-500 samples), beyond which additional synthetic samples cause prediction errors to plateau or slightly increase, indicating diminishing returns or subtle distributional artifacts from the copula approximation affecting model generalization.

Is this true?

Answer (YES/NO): NO